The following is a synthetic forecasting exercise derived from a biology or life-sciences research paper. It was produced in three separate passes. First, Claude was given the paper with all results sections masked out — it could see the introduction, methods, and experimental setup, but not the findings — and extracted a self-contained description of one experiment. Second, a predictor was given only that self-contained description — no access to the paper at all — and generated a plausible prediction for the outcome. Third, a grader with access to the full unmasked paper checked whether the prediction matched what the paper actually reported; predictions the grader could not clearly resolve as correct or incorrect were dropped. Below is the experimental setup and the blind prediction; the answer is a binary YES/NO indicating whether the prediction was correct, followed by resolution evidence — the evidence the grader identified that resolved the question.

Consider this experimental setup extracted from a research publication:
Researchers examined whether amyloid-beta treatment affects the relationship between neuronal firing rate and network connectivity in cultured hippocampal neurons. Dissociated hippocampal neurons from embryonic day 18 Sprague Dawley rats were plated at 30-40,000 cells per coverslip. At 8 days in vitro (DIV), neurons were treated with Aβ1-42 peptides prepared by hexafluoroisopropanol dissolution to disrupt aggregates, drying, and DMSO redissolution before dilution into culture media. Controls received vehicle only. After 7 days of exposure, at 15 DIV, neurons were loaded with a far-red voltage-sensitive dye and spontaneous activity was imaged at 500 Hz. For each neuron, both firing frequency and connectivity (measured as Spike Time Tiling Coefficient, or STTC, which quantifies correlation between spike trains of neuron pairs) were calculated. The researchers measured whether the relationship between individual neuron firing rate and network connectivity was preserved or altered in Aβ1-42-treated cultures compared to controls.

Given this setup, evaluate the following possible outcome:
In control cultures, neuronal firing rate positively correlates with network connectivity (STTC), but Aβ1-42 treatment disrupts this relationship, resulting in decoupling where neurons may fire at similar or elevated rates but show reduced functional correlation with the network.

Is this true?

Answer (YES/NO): NO